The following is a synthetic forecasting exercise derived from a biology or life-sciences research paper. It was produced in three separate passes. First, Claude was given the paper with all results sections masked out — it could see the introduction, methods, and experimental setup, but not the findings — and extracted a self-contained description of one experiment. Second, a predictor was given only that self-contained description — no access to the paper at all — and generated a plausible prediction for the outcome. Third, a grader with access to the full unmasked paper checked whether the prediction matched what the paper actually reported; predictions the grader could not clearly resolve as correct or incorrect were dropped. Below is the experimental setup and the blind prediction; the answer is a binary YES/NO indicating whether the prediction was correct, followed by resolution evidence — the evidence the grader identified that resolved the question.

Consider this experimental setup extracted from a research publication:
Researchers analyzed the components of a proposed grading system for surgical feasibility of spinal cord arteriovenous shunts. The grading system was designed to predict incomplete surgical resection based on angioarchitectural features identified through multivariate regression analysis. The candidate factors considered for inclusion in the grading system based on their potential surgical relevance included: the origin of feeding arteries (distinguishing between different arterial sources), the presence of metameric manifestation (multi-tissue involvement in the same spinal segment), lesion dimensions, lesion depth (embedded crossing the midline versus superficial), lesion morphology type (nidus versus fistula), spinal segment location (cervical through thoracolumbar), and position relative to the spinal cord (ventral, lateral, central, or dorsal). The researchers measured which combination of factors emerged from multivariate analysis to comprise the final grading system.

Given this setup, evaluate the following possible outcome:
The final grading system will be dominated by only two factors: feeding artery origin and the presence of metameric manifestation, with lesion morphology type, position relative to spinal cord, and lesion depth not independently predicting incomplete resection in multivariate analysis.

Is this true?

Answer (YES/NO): NO